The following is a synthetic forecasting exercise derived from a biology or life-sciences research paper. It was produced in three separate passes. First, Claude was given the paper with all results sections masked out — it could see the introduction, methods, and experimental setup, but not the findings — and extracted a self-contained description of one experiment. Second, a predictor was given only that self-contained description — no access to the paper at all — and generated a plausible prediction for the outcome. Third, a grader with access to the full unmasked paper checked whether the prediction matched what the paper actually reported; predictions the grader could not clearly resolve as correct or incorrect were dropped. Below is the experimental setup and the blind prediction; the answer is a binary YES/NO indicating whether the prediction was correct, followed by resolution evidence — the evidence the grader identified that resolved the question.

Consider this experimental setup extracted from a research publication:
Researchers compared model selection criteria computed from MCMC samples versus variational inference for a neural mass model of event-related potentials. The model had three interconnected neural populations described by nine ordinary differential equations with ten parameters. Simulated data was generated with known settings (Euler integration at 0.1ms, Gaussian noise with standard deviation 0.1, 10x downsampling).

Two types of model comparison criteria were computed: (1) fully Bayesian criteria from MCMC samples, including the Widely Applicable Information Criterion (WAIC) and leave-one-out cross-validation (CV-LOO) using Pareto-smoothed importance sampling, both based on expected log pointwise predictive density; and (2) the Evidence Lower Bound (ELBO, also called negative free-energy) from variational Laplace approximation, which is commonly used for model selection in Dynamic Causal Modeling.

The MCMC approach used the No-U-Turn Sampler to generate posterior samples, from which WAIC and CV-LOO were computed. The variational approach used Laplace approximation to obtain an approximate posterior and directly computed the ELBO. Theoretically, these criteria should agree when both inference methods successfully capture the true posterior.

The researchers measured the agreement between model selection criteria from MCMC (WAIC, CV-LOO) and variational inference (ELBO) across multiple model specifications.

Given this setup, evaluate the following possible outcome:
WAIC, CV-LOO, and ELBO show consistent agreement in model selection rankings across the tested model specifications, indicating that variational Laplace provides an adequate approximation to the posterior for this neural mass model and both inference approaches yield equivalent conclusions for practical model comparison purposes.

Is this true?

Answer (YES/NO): YES